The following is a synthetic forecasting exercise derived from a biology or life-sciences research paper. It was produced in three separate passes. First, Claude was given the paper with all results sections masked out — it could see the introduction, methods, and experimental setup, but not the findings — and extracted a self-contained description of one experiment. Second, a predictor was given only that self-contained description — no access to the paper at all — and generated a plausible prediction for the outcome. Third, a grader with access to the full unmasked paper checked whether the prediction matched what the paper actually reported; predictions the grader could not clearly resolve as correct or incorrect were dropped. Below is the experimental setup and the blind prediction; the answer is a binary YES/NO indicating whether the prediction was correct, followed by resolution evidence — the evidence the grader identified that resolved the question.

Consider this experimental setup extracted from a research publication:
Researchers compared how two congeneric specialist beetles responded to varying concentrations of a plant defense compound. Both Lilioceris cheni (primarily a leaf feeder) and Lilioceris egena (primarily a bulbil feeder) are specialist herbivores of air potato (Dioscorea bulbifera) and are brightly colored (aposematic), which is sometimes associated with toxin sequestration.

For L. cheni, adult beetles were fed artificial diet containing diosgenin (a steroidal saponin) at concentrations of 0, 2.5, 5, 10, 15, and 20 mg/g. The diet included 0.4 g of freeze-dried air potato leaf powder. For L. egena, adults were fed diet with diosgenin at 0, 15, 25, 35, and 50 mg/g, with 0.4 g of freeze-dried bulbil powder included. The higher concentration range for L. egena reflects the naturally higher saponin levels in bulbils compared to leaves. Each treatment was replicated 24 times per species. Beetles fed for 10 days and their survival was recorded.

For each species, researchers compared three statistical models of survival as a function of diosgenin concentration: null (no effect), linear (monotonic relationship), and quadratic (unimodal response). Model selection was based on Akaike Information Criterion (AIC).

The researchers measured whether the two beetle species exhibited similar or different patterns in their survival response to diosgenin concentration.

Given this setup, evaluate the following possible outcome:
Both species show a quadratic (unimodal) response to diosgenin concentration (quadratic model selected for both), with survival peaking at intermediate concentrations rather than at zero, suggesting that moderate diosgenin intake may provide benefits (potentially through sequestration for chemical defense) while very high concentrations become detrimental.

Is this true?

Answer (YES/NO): NO